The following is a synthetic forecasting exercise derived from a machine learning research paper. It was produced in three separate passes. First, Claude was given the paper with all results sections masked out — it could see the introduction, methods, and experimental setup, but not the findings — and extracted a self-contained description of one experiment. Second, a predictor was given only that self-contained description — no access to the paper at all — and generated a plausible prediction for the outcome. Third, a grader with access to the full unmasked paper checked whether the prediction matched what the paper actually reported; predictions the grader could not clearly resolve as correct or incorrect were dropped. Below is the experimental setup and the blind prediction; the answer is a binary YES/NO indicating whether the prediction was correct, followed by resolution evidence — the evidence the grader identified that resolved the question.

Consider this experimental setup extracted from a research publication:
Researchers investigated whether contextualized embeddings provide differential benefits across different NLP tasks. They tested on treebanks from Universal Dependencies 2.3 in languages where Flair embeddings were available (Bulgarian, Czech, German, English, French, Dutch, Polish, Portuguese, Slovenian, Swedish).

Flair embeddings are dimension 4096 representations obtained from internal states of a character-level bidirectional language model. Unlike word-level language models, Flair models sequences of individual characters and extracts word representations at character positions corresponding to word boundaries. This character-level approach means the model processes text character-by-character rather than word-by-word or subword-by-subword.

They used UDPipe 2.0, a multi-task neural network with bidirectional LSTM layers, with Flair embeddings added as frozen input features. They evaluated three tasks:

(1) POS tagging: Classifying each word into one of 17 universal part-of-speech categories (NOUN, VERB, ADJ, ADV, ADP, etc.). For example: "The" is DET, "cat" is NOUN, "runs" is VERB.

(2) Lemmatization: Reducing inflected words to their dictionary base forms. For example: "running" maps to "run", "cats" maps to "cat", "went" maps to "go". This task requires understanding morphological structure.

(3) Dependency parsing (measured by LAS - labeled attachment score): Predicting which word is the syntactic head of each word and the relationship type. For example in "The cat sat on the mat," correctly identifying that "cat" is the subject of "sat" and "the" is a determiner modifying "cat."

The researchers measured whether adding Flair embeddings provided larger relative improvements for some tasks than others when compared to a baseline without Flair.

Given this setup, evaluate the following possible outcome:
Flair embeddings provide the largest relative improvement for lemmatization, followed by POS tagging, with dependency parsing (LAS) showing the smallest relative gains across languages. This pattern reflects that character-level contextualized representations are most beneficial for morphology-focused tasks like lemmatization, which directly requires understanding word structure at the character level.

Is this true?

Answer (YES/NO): YES